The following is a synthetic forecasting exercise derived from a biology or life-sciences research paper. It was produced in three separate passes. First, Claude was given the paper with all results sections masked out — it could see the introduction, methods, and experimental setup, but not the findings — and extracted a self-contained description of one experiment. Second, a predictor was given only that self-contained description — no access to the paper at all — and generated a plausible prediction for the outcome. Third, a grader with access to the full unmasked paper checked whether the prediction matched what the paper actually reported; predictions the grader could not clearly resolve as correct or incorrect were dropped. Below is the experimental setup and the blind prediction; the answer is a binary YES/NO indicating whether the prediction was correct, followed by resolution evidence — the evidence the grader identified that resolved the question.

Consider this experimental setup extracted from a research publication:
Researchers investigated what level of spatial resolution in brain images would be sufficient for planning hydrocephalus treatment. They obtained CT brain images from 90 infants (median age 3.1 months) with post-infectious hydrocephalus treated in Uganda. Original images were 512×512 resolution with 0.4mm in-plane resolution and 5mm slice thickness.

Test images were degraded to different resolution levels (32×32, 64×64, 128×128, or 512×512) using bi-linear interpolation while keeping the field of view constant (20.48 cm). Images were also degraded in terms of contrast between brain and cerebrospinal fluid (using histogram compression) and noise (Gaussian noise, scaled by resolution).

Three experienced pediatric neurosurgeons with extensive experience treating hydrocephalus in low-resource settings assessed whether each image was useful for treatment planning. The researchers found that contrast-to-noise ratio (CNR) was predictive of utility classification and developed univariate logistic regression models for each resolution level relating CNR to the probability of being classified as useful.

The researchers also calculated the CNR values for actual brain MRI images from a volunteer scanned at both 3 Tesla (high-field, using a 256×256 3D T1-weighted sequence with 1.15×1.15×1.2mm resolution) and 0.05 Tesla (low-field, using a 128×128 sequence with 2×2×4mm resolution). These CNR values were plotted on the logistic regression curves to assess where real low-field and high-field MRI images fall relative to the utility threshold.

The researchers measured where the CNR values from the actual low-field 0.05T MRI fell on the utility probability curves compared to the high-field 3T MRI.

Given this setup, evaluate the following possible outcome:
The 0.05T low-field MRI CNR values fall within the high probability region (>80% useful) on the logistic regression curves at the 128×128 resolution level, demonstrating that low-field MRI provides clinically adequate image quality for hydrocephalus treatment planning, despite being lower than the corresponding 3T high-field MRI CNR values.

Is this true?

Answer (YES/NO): YES